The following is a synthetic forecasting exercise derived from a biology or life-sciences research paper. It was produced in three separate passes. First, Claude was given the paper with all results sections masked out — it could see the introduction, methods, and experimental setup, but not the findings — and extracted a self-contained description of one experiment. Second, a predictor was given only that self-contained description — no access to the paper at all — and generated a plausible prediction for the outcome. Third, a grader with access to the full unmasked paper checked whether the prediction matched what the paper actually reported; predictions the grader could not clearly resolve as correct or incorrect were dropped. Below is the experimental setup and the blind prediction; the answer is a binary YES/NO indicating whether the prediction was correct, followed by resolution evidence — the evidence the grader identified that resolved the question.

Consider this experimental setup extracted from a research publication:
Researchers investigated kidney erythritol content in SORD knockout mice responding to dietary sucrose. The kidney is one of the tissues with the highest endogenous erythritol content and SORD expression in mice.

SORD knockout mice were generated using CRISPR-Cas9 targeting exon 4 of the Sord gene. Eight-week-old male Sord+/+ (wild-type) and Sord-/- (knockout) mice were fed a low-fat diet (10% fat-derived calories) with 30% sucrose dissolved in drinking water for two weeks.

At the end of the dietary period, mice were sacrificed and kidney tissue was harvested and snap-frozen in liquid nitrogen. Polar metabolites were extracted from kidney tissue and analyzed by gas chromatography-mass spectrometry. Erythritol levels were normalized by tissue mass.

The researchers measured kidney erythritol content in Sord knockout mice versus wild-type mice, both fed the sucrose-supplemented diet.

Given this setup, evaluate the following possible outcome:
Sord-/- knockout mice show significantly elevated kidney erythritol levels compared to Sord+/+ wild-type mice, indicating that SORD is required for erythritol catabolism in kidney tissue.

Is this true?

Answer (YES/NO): NO